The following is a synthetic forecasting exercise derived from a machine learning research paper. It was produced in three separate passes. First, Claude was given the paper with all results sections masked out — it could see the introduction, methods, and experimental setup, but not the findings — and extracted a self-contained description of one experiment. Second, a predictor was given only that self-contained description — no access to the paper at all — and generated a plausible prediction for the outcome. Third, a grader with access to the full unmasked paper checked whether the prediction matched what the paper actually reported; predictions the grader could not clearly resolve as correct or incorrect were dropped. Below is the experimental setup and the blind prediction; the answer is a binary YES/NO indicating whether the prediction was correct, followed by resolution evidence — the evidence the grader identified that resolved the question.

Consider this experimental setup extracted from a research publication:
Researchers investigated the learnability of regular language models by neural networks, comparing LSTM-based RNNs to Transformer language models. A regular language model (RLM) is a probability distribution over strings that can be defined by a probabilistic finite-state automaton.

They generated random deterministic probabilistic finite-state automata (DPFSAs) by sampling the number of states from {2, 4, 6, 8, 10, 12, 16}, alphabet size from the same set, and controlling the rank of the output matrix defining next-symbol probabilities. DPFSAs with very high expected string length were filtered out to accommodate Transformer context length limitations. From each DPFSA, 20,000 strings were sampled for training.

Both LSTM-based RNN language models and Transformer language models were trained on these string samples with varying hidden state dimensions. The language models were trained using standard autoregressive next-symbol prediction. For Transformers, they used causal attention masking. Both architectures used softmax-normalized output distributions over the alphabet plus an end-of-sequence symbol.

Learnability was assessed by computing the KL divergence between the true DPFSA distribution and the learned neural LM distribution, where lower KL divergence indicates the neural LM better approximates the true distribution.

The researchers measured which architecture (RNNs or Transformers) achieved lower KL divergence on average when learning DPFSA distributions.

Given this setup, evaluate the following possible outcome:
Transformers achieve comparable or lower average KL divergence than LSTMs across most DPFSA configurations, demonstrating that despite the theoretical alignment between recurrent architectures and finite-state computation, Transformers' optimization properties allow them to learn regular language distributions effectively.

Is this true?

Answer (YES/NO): NO